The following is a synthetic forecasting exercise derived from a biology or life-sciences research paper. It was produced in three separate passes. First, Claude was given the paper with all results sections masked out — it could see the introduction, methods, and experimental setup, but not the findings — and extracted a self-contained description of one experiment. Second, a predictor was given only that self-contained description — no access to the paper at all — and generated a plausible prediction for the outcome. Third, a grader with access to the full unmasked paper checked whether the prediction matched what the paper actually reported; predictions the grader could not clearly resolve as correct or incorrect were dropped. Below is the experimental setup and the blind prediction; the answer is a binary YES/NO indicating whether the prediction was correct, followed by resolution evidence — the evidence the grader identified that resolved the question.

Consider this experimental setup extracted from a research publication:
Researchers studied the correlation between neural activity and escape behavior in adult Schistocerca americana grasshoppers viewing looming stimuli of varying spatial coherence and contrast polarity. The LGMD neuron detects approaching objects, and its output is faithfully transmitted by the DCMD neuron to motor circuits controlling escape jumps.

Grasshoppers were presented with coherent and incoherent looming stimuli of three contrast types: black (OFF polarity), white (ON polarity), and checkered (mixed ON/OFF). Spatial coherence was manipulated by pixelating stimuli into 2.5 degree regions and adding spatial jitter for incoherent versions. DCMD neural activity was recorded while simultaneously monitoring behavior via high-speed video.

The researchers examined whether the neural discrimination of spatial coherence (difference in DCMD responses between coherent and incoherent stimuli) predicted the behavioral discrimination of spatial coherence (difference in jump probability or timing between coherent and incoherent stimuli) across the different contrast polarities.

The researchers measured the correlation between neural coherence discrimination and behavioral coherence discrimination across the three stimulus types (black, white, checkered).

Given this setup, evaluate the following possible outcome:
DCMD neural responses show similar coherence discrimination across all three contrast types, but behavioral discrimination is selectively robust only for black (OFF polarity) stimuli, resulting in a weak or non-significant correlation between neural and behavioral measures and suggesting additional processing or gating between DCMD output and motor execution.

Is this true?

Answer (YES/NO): NO